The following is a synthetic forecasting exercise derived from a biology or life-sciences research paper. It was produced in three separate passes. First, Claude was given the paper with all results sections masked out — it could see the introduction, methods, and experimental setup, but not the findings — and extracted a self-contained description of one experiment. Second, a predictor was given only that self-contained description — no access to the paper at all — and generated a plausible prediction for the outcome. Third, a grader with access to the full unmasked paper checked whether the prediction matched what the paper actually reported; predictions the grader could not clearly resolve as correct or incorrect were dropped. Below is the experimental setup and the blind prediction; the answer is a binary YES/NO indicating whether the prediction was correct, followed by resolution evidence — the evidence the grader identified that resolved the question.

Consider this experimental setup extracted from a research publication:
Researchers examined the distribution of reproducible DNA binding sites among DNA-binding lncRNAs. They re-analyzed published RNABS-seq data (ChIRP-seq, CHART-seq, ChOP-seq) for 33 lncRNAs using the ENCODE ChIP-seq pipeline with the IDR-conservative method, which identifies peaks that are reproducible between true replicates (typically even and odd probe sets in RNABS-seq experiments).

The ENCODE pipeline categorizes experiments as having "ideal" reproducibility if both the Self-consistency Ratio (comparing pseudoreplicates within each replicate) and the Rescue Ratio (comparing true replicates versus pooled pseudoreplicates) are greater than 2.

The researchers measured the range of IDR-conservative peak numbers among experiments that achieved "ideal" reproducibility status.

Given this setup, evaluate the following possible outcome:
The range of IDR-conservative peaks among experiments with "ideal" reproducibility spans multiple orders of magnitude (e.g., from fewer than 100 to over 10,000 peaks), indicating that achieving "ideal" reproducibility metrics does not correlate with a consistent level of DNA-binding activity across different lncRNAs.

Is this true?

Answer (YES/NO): YES